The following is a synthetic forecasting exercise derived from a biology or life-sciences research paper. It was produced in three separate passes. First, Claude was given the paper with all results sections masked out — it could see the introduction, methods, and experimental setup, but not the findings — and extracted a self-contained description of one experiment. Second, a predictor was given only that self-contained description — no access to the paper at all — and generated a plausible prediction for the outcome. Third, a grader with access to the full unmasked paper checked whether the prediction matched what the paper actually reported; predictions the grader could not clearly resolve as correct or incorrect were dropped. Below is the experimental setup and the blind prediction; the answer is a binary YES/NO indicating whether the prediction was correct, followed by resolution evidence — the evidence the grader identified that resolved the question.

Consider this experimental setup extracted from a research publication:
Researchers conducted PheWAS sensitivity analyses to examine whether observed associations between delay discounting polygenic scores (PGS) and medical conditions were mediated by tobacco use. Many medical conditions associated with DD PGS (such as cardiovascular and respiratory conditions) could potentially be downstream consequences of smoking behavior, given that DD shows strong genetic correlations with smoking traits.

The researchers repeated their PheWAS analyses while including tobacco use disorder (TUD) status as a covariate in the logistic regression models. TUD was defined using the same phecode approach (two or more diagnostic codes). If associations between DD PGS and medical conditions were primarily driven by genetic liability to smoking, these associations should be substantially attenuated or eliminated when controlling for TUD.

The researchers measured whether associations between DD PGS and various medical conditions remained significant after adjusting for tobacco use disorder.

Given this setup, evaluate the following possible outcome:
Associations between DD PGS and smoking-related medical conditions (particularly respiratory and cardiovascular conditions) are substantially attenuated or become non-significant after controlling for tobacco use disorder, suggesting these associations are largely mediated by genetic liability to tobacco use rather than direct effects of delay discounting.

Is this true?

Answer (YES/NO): YES